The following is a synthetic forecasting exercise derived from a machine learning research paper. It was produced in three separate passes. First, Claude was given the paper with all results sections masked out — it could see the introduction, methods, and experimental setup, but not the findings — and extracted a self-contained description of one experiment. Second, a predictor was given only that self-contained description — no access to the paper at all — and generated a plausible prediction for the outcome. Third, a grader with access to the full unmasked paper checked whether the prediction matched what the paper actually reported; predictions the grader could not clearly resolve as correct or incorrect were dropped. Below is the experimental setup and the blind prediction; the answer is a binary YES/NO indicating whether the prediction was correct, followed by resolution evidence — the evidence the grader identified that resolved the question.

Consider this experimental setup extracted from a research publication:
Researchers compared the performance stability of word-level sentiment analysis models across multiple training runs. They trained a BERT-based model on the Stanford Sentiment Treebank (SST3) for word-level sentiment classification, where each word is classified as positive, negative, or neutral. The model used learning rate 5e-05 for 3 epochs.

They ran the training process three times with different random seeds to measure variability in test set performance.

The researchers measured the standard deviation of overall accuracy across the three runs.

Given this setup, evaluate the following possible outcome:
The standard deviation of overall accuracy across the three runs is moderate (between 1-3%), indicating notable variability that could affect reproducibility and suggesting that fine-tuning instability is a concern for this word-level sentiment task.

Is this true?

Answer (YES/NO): NO